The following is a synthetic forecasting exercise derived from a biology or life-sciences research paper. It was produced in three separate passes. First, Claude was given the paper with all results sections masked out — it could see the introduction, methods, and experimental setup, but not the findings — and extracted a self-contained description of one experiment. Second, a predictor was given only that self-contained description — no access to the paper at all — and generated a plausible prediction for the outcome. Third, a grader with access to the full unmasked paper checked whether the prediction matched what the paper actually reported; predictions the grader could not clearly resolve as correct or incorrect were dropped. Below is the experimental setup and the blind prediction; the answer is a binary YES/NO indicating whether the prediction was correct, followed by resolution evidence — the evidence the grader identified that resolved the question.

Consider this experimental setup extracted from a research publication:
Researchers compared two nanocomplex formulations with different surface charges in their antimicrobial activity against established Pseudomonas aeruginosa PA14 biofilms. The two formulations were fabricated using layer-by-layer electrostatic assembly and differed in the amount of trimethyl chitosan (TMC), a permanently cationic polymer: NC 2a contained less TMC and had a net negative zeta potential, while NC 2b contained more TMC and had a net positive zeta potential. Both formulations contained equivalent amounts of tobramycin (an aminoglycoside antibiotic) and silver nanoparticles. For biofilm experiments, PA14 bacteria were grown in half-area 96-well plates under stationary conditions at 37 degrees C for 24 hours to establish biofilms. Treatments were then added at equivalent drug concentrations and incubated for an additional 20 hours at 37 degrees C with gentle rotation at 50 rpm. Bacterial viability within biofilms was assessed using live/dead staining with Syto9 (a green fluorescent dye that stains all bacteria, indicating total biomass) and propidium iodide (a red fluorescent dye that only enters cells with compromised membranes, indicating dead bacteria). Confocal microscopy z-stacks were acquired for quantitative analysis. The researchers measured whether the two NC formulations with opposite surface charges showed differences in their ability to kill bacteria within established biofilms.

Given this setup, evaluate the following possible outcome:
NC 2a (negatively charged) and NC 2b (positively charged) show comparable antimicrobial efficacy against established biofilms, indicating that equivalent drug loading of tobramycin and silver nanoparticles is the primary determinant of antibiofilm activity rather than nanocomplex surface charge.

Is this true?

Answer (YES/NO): NO